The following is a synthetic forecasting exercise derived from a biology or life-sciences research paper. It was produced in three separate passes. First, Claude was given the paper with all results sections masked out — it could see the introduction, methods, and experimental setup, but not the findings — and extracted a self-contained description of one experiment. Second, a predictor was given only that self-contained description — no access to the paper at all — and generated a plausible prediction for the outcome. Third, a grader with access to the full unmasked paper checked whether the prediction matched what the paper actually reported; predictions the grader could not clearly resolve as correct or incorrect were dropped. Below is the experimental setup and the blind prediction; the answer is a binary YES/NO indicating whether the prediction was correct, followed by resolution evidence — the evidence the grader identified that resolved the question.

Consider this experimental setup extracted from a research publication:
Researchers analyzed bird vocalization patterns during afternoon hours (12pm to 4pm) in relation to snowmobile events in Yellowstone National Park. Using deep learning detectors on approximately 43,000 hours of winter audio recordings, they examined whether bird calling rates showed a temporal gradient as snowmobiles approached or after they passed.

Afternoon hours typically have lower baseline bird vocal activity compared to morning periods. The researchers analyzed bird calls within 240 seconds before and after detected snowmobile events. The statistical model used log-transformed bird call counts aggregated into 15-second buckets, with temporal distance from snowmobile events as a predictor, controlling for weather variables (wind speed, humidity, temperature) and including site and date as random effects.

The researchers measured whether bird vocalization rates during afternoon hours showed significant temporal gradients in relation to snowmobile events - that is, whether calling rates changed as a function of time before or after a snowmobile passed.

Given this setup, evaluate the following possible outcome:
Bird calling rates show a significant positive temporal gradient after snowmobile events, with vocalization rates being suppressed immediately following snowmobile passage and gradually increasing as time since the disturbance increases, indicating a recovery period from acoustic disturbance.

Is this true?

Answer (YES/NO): YES